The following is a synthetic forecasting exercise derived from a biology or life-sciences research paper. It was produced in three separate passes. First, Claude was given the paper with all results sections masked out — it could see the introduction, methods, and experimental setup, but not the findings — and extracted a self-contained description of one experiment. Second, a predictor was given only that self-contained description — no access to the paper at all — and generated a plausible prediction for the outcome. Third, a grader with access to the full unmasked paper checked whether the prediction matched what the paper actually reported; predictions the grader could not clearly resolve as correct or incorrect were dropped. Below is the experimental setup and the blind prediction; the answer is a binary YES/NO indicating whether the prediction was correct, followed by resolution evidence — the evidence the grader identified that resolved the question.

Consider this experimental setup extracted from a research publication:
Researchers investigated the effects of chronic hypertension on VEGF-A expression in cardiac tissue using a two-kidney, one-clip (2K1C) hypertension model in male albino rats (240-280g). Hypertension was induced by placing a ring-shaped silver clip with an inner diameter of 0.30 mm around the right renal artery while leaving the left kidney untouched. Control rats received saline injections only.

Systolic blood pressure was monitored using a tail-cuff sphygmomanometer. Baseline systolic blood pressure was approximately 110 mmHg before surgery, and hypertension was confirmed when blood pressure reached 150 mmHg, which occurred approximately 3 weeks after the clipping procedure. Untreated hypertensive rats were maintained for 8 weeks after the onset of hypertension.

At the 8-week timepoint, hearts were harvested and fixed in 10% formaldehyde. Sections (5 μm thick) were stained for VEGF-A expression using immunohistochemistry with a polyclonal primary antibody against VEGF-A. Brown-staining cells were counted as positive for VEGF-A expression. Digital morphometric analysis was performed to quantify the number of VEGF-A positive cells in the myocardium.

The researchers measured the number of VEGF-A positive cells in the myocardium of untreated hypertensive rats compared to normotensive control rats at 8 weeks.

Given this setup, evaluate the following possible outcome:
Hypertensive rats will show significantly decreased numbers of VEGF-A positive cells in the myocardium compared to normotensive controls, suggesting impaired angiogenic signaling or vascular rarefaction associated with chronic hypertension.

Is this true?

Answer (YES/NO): YES